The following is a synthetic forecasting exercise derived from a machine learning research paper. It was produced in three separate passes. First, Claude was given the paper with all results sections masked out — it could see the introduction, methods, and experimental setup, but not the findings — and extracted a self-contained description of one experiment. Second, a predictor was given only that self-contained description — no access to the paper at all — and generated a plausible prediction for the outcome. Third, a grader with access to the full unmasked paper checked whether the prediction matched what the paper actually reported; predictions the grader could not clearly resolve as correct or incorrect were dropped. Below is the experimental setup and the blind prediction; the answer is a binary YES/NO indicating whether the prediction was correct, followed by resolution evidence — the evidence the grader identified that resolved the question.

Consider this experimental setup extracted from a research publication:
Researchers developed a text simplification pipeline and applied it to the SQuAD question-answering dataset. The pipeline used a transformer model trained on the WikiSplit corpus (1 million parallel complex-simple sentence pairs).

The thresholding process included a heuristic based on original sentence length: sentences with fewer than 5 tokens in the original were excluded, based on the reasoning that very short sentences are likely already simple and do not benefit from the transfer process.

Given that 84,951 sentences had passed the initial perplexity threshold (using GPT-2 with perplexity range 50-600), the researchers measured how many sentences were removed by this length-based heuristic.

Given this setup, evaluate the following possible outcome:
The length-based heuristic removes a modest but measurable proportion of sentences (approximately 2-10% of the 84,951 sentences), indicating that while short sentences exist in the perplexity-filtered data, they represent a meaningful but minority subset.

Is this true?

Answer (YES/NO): NO